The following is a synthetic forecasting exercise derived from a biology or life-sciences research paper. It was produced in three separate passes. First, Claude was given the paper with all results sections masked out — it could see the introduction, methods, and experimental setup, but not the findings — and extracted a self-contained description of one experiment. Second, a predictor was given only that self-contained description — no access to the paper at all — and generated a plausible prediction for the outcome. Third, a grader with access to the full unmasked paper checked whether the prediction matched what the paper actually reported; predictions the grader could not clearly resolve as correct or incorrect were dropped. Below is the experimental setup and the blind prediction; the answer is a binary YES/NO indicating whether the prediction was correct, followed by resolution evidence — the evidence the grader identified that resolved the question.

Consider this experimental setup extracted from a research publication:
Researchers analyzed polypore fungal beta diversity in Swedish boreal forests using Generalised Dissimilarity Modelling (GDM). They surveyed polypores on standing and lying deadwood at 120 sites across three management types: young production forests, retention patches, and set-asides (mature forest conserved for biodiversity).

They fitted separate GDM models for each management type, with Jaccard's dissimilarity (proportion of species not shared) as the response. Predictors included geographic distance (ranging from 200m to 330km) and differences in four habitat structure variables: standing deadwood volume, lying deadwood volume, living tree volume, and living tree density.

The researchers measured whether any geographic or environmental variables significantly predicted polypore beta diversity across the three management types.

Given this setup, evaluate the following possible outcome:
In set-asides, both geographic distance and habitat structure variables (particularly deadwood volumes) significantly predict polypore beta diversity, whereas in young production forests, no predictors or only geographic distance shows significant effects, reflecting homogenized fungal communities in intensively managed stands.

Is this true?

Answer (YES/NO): NO